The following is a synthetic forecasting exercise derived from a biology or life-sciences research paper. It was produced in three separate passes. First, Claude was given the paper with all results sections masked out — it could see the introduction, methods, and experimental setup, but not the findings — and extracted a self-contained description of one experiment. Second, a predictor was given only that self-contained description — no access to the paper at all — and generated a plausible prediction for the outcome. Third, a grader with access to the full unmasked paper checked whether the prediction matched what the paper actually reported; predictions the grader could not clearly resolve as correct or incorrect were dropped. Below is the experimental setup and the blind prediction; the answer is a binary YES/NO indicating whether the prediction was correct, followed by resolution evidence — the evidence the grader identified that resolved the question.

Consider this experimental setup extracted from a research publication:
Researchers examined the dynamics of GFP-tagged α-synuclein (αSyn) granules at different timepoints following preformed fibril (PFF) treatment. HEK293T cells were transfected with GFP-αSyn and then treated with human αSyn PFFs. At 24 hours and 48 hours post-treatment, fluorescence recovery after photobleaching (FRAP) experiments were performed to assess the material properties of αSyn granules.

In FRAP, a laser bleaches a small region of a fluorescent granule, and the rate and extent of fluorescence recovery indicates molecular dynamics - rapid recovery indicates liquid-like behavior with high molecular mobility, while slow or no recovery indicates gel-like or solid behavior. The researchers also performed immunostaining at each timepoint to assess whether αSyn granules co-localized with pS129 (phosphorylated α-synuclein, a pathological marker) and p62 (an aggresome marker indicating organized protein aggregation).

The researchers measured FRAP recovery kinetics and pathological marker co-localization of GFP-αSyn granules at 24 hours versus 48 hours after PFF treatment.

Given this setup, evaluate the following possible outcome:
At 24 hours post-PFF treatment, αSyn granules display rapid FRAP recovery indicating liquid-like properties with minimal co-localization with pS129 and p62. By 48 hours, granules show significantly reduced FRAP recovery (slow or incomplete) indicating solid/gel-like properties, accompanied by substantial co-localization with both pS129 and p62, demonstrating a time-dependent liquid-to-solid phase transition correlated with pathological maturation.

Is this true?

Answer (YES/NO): YES